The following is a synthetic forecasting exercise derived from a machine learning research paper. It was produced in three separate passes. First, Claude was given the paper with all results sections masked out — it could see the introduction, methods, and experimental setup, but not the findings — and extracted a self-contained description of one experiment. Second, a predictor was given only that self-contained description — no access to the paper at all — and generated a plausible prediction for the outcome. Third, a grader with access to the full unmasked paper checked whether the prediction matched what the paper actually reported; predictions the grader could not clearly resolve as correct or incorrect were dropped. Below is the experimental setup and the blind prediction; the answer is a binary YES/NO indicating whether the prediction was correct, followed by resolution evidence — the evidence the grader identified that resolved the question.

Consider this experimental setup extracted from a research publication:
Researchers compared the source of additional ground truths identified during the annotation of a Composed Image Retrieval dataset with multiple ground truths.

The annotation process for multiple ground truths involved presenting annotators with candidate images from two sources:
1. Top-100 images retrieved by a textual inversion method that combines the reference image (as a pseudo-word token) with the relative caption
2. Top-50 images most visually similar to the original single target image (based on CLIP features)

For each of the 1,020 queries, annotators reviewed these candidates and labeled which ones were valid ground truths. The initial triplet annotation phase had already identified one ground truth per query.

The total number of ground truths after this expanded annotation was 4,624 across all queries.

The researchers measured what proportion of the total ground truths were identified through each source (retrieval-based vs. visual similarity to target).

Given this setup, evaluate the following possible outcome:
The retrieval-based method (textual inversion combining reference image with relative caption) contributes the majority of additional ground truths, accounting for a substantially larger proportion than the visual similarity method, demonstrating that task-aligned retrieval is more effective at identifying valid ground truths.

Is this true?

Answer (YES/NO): YES